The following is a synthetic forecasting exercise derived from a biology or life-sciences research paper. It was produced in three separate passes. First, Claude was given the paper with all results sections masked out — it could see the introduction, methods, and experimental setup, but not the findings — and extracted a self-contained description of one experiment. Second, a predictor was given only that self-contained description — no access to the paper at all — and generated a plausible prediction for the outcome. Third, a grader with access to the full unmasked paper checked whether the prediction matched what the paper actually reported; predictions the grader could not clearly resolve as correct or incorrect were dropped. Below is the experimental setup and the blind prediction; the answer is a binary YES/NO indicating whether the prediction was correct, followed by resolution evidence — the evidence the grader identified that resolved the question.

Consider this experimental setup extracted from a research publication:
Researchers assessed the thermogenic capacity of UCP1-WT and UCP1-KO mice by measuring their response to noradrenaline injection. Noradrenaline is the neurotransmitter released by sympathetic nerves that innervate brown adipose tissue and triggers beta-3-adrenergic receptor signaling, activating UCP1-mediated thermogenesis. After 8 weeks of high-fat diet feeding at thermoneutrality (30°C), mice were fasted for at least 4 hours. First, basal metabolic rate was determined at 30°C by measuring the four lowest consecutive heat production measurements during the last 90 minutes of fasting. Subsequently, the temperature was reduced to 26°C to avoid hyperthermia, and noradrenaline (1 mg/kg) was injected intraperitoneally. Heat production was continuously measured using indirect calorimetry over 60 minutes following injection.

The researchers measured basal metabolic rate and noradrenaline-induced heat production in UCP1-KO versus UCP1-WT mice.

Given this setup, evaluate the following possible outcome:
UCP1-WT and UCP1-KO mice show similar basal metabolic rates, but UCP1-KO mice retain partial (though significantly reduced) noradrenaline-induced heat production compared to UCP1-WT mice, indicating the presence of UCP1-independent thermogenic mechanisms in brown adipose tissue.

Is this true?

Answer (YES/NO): YES